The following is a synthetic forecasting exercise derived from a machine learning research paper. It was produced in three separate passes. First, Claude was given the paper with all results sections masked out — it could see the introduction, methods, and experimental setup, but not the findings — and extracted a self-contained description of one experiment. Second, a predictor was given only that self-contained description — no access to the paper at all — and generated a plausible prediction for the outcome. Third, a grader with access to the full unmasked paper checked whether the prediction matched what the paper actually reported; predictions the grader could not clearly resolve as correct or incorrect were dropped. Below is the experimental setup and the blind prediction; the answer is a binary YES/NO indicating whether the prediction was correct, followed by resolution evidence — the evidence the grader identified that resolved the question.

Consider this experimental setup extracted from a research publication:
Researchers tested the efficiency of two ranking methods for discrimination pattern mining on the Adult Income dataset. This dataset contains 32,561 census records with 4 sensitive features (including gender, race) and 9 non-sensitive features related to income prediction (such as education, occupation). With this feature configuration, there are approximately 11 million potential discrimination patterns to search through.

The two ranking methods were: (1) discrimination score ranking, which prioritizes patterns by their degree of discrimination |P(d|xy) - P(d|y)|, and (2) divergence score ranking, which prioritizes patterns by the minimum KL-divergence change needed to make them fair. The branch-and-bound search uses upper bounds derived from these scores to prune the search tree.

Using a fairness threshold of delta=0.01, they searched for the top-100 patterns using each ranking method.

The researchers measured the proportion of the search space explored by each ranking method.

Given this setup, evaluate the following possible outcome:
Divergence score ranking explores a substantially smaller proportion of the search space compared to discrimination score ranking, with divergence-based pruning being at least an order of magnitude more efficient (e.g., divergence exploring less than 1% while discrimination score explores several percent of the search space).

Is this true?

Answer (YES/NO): NO